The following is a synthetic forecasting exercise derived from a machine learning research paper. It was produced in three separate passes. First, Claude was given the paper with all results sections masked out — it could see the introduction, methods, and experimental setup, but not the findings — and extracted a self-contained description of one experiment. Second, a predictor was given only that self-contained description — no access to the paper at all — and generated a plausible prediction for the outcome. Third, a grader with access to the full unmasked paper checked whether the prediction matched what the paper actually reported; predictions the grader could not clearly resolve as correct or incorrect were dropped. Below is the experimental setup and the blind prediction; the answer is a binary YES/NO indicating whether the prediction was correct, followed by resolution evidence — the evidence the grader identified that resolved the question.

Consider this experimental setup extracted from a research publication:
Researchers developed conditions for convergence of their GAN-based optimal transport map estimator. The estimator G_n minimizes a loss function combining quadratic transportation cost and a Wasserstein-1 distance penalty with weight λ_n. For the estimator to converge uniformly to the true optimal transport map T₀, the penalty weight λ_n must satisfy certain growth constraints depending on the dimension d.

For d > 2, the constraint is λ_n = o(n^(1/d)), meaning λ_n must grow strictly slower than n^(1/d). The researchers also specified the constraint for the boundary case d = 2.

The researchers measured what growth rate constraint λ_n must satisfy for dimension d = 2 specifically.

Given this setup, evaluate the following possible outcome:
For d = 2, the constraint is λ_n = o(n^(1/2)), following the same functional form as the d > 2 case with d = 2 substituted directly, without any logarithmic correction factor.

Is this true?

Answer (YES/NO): NO